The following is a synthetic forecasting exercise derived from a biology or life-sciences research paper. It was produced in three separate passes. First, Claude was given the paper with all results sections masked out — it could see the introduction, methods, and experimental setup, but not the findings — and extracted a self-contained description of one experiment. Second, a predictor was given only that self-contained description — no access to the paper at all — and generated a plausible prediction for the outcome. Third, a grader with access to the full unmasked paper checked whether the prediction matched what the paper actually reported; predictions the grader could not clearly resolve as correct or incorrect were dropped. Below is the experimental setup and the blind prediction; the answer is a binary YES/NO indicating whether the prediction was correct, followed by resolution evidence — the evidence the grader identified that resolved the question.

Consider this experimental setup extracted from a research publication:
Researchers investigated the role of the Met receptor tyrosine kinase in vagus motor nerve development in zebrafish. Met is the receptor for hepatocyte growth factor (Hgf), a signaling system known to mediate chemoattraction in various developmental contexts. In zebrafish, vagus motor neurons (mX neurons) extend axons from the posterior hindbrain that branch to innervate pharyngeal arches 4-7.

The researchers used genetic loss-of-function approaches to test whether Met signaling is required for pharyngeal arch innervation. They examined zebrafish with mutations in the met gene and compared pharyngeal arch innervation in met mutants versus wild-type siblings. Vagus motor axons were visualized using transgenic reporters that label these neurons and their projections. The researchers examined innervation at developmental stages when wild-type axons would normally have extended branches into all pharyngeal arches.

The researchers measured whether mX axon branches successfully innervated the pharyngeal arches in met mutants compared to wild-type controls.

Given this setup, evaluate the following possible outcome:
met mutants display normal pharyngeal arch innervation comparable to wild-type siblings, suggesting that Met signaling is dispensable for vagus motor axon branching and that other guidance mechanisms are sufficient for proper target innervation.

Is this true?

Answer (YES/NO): NO